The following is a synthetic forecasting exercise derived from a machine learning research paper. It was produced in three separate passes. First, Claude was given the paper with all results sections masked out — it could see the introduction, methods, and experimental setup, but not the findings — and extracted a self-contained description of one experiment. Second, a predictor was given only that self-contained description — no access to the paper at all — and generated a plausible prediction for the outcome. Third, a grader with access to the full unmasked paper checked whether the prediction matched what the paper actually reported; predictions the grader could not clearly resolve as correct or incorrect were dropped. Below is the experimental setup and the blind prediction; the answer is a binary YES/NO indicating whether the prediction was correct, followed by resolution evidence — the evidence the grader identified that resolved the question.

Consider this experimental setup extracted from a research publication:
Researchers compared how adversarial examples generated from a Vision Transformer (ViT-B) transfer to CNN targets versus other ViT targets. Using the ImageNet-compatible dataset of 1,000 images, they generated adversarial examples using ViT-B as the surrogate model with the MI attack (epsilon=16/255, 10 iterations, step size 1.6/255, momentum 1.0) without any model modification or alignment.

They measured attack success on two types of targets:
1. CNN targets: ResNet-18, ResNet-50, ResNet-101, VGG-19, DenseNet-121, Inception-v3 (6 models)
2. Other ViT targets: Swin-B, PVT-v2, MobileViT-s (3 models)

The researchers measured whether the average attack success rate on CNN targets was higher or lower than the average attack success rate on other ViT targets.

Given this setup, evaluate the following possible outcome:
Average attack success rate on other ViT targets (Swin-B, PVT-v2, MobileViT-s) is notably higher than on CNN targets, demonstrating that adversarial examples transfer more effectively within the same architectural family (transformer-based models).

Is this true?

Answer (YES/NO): NO